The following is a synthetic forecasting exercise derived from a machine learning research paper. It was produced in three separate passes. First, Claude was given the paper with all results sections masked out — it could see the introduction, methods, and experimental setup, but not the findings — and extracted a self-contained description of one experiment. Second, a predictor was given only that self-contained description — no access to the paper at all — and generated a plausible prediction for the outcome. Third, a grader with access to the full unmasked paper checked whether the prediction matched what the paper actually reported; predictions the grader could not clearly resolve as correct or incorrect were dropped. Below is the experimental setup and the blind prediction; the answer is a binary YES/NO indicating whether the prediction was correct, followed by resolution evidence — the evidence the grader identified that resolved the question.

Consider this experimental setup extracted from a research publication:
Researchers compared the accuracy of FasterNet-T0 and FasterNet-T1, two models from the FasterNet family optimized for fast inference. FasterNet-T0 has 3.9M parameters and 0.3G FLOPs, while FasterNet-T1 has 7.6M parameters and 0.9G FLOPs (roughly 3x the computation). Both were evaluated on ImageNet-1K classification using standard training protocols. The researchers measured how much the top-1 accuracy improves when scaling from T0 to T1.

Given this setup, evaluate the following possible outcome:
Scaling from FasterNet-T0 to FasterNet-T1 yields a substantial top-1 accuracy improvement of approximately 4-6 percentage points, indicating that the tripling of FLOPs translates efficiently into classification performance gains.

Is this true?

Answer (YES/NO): YES